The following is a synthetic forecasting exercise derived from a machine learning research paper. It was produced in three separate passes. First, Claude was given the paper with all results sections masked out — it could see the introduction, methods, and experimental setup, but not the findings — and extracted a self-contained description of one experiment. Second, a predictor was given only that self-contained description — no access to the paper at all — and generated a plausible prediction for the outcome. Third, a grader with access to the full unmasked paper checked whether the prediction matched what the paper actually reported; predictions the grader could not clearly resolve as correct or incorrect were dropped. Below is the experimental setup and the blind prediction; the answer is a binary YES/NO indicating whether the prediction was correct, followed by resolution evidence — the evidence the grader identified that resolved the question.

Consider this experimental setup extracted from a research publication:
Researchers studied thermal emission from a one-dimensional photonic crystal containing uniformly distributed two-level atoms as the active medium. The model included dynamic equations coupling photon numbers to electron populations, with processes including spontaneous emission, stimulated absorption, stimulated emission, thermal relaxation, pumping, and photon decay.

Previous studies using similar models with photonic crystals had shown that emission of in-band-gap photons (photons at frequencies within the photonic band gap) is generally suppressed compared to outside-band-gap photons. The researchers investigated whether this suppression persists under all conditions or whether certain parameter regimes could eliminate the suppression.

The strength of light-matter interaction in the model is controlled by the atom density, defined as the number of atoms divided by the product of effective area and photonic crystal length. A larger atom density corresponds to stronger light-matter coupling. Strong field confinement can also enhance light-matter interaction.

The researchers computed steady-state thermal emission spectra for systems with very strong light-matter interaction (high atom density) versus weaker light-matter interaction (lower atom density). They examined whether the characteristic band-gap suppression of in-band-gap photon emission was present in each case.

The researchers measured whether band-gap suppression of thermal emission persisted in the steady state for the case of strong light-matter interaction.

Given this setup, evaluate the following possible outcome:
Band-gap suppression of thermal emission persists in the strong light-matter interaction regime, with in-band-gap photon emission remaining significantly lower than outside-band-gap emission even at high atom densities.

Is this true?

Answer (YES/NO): NO